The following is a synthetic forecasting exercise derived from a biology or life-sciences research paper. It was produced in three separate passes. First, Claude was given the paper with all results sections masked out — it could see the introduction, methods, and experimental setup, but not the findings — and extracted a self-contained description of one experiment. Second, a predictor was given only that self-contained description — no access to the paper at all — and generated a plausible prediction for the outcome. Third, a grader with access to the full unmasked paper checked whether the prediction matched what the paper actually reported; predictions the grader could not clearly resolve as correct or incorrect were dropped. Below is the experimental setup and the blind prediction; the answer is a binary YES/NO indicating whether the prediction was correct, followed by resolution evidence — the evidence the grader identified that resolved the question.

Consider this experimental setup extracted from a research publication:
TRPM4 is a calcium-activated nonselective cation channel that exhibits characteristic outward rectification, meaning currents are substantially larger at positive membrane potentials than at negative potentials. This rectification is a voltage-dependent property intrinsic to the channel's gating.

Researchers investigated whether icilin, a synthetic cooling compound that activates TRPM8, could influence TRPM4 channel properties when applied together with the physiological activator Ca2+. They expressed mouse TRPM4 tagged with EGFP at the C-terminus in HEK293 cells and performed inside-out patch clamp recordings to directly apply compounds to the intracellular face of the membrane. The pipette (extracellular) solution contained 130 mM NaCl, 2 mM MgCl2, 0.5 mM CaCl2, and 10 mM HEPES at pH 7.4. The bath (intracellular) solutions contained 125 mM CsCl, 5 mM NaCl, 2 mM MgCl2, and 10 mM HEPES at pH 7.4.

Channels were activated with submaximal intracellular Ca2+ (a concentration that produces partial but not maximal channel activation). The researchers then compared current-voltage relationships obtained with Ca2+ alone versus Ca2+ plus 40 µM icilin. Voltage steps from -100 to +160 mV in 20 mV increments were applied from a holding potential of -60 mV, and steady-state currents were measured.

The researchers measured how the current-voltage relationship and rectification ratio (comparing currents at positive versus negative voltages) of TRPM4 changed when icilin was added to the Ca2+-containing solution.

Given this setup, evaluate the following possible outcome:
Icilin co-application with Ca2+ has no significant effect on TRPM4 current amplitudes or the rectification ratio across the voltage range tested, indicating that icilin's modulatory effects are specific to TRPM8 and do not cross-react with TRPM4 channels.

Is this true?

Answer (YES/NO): NO